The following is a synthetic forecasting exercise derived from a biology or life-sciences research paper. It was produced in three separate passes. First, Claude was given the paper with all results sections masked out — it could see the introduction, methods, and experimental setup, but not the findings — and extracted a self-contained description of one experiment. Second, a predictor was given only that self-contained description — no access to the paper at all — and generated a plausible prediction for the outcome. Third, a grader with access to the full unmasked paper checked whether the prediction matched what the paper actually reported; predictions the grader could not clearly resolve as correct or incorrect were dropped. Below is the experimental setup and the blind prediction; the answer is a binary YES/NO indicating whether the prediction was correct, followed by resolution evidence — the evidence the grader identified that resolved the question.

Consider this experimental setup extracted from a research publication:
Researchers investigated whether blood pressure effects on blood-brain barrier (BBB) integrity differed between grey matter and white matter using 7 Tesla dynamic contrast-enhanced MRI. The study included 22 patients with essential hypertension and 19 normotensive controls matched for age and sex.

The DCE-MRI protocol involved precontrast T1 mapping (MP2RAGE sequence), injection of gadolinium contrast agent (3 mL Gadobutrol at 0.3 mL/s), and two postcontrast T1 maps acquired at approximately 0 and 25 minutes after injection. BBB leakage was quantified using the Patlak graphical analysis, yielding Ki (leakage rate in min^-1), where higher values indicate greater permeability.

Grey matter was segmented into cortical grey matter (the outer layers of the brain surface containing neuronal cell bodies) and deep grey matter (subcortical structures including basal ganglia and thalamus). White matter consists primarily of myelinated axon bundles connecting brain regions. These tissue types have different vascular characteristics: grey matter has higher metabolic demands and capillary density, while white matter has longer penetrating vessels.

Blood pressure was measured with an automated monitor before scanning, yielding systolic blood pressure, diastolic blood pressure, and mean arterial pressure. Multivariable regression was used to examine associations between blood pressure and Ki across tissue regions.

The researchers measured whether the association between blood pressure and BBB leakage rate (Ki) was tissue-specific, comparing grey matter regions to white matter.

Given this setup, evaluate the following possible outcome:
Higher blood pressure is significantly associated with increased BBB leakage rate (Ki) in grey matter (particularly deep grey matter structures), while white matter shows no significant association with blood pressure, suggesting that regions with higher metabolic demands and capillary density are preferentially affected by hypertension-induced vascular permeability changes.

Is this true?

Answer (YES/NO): NO